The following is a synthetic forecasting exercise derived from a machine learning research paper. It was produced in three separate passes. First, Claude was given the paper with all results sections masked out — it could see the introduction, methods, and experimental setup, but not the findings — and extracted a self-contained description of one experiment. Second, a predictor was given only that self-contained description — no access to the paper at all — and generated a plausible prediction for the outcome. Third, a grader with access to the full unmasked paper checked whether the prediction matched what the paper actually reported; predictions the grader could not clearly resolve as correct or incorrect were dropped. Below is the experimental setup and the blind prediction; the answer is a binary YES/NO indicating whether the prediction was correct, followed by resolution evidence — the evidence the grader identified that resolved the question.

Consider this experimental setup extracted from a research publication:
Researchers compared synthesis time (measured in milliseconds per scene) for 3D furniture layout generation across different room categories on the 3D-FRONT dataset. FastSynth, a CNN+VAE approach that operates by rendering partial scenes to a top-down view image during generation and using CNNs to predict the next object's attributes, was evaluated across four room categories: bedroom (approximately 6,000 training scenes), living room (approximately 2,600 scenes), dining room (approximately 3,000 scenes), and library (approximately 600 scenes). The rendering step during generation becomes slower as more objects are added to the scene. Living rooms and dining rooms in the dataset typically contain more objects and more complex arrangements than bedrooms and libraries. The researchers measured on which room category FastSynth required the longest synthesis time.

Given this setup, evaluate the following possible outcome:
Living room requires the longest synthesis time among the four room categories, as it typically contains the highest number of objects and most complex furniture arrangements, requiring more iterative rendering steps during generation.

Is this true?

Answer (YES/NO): YES